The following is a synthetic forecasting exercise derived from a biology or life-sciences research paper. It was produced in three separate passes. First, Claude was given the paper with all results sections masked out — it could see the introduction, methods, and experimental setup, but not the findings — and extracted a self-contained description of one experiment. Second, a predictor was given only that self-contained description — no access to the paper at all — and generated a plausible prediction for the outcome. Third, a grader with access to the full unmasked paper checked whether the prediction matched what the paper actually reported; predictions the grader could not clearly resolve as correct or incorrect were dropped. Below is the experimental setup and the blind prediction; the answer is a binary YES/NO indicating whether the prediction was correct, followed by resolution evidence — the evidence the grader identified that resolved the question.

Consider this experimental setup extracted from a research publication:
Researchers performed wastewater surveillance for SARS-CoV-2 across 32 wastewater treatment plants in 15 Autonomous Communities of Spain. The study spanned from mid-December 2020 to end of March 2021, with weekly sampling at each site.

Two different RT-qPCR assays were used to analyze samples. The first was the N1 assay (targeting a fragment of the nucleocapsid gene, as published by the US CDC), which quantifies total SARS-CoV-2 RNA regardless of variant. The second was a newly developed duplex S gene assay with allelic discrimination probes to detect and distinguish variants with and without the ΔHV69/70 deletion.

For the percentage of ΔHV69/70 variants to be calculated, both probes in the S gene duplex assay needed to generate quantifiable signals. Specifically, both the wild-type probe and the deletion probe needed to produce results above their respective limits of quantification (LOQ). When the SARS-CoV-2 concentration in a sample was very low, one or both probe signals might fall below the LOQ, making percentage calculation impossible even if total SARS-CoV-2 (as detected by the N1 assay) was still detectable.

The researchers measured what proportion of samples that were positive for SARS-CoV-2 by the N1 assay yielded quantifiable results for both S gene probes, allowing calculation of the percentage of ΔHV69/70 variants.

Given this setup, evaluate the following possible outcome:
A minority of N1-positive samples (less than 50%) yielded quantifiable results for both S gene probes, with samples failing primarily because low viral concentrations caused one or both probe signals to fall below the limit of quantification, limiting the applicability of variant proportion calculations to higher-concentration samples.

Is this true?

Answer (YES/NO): NO